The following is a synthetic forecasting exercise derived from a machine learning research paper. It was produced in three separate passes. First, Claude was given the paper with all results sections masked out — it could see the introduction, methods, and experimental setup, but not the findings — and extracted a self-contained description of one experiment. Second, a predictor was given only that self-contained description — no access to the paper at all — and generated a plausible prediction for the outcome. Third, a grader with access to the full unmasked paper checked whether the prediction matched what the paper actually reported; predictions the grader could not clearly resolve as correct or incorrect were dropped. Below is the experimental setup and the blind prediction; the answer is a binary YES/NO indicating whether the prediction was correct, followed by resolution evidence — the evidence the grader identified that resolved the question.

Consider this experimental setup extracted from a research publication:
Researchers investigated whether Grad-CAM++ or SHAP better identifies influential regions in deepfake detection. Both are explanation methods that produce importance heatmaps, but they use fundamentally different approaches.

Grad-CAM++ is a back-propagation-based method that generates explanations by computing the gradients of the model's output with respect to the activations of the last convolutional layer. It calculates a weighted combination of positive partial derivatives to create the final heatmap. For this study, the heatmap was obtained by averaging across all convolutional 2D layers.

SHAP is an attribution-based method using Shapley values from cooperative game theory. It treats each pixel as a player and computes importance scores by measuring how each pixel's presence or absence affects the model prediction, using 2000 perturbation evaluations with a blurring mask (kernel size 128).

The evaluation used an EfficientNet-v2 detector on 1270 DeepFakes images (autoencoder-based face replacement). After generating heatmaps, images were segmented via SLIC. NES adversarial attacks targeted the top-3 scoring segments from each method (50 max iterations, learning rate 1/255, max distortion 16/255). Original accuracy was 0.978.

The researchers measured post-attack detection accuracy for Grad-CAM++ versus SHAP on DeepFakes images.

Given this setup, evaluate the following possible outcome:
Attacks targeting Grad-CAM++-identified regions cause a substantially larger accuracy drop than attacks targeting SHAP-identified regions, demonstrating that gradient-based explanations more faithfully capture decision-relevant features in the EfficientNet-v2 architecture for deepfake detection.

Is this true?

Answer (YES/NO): NO